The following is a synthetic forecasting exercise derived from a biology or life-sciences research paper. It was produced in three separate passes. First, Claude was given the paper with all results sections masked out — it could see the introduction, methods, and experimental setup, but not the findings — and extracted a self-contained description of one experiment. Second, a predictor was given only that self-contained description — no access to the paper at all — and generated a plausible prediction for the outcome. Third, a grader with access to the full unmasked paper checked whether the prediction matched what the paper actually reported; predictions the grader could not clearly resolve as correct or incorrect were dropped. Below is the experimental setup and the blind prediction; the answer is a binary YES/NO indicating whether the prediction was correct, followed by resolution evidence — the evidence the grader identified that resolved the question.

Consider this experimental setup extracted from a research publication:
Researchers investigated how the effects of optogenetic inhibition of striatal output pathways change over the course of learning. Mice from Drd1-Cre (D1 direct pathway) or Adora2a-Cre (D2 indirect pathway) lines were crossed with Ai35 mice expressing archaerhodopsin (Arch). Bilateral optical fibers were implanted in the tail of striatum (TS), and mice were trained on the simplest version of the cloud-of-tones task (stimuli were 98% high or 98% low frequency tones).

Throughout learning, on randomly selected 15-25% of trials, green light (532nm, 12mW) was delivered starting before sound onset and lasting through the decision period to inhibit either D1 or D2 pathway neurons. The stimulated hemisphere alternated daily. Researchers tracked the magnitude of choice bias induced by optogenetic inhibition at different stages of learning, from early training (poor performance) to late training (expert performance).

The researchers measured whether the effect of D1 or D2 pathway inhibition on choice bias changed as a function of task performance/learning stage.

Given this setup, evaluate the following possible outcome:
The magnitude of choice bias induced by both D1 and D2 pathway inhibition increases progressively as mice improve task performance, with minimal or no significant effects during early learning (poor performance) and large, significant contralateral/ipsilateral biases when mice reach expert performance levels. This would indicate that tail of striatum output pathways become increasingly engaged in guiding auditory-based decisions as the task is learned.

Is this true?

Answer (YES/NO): YES